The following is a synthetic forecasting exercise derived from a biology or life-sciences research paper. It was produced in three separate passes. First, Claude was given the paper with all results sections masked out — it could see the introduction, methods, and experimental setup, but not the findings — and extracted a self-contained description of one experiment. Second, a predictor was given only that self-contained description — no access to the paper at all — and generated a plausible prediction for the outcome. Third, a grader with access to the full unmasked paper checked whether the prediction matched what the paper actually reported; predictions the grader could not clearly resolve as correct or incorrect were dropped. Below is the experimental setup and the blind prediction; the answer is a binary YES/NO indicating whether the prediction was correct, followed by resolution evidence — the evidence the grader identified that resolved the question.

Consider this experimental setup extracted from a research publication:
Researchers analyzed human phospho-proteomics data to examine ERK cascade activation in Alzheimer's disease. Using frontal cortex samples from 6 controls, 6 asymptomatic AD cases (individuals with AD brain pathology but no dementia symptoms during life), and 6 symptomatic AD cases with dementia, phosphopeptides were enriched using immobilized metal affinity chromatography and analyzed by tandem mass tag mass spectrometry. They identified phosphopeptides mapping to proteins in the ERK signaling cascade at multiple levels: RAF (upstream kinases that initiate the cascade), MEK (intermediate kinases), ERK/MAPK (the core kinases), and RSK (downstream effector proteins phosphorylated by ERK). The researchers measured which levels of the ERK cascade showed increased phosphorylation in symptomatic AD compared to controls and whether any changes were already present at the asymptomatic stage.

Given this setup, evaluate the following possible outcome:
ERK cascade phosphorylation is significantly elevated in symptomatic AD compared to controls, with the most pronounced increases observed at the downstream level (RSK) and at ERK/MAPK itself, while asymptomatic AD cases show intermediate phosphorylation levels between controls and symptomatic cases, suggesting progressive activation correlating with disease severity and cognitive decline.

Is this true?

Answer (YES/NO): NO